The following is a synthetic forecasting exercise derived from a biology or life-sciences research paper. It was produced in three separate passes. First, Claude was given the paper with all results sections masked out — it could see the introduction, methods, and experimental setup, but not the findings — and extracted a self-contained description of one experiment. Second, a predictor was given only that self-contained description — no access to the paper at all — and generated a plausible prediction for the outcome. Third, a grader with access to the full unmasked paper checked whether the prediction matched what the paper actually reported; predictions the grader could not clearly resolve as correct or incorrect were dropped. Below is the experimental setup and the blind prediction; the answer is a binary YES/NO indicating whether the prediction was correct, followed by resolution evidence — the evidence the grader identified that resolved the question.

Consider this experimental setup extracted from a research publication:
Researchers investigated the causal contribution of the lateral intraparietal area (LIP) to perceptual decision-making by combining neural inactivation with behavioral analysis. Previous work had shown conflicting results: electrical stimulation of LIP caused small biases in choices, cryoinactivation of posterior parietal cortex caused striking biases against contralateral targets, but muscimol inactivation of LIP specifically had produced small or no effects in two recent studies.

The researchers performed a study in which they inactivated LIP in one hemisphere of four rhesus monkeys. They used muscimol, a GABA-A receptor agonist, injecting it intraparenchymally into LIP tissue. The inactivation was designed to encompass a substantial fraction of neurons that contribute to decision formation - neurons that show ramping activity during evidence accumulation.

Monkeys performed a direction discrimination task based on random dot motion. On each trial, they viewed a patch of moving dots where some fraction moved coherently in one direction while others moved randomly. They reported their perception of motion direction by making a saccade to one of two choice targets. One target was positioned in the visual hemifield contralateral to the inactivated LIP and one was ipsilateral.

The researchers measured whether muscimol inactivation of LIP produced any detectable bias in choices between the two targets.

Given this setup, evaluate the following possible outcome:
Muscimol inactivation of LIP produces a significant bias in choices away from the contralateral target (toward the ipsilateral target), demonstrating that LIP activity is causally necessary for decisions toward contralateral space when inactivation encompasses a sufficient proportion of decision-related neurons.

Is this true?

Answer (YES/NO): YES